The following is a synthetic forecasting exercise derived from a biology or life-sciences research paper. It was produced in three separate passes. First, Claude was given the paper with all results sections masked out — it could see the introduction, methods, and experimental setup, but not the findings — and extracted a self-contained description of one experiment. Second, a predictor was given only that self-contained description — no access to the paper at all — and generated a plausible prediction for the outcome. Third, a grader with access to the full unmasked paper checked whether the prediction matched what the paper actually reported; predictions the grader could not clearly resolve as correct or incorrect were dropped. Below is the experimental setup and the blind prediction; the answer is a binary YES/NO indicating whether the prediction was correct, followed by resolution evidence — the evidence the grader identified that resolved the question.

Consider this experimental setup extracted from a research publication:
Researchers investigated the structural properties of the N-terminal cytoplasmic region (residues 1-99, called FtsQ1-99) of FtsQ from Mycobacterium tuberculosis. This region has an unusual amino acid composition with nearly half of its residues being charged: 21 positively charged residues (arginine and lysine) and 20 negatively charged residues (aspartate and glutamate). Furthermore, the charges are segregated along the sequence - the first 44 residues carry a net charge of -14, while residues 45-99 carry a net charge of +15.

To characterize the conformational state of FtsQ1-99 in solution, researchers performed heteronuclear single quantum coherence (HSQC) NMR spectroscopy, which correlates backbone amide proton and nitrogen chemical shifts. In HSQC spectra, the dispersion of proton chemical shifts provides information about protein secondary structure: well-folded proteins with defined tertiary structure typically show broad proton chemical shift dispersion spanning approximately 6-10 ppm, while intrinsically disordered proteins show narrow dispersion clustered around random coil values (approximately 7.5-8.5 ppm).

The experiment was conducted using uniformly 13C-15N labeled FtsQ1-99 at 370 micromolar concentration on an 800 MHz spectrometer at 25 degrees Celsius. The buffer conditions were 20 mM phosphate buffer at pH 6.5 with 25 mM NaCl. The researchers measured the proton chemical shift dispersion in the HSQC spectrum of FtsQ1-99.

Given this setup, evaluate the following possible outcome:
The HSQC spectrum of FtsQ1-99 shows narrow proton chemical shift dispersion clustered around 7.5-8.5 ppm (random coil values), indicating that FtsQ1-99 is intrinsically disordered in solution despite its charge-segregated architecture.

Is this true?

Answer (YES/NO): YES